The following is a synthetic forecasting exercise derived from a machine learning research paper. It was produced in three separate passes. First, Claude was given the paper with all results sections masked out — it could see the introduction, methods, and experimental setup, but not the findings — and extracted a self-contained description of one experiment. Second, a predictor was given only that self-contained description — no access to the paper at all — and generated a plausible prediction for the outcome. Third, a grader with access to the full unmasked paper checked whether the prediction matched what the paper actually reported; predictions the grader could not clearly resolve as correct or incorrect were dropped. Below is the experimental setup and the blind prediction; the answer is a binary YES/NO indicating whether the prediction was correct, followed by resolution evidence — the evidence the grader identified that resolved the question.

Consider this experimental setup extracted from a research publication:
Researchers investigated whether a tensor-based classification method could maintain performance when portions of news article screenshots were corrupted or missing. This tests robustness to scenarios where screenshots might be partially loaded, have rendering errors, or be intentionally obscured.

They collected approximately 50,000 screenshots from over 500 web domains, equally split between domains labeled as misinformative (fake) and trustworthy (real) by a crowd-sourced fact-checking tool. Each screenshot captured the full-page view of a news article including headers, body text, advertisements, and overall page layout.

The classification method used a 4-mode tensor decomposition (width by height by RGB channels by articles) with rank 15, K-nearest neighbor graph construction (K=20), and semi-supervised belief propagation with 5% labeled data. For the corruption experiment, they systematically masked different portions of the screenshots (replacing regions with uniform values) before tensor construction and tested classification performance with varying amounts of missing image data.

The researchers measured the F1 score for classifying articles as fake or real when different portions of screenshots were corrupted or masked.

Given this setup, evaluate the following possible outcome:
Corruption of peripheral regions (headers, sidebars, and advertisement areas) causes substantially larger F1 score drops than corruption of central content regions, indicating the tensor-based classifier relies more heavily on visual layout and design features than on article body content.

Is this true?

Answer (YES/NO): YES